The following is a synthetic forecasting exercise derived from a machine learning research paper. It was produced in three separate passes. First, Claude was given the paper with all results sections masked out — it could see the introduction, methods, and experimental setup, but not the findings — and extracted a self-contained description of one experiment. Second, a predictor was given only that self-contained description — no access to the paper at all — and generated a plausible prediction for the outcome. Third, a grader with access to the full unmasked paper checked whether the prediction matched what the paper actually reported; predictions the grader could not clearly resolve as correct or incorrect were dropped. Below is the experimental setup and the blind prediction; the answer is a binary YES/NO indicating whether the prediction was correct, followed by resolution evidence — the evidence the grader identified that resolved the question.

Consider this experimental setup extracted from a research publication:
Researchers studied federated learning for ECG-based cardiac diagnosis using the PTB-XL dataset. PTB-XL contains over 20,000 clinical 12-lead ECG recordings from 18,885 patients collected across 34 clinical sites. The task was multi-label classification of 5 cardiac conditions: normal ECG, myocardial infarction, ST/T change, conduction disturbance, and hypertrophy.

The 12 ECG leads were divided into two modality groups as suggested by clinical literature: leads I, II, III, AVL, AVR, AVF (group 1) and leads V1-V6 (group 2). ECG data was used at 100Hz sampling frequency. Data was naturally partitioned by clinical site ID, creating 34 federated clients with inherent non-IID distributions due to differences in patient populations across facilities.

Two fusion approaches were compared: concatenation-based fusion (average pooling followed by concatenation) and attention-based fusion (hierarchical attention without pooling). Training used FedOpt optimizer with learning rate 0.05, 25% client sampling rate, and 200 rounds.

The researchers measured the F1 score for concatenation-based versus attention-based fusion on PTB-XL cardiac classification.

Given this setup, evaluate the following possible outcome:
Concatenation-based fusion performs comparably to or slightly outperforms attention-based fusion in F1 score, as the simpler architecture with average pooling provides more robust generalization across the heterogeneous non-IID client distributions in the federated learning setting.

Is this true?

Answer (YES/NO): YES